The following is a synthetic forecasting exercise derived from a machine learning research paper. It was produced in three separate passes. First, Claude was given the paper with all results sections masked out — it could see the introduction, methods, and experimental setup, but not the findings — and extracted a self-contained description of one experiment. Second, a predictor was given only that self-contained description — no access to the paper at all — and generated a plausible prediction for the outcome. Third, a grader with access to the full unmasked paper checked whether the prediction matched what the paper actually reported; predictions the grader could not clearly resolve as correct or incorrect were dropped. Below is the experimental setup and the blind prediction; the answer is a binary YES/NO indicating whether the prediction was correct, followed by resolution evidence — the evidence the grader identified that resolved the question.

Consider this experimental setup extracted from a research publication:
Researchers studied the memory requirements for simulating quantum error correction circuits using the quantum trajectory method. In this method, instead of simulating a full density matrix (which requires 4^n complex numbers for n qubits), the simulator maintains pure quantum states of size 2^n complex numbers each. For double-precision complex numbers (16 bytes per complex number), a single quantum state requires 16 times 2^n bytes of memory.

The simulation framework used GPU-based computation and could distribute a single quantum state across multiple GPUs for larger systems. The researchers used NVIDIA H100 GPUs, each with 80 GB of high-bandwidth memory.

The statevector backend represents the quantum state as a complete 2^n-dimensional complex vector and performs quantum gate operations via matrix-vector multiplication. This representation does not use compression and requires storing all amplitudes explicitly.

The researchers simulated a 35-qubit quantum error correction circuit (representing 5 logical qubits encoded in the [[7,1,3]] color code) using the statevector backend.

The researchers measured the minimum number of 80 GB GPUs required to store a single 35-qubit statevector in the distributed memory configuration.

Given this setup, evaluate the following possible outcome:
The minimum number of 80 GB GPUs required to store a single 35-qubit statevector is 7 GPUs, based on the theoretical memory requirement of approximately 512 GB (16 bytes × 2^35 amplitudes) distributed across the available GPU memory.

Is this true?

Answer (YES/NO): NO